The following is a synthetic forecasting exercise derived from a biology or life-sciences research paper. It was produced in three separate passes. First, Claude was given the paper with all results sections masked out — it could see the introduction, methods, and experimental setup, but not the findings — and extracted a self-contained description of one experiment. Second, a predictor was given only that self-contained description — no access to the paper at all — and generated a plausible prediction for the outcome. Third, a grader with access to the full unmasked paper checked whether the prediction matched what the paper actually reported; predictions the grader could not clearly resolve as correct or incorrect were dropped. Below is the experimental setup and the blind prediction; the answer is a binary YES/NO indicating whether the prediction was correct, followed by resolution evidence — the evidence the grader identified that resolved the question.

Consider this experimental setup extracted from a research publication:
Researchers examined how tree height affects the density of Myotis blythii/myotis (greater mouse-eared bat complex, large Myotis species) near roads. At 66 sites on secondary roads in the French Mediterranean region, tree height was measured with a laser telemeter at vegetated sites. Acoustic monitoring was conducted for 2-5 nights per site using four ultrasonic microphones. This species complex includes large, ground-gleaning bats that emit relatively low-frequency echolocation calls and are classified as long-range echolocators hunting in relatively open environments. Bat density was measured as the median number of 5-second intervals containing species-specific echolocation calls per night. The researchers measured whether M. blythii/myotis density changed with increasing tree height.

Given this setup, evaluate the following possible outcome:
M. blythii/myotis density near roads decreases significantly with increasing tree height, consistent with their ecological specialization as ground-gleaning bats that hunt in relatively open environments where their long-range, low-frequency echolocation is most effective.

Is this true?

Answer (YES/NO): NO